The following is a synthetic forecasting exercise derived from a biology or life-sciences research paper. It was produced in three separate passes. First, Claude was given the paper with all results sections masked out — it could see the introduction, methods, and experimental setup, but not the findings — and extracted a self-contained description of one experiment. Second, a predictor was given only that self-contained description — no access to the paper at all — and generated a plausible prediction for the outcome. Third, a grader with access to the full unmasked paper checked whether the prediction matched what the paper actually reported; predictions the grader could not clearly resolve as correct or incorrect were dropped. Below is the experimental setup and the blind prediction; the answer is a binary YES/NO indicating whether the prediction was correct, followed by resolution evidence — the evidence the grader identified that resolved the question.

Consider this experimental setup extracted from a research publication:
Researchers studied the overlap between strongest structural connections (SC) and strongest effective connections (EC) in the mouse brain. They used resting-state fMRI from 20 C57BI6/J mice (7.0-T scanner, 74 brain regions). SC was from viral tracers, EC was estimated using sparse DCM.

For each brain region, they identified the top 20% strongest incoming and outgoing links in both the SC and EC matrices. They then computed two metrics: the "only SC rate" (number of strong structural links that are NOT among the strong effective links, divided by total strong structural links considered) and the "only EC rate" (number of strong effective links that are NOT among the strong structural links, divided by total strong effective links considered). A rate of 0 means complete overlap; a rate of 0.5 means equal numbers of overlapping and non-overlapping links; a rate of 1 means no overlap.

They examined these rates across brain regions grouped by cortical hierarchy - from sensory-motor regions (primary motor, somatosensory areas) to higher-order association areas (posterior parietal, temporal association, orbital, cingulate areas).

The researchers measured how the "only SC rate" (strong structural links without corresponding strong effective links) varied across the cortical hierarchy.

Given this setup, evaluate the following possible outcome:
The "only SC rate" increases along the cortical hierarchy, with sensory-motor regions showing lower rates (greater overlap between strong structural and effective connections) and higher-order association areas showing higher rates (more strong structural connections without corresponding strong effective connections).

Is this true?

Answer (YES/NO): YES